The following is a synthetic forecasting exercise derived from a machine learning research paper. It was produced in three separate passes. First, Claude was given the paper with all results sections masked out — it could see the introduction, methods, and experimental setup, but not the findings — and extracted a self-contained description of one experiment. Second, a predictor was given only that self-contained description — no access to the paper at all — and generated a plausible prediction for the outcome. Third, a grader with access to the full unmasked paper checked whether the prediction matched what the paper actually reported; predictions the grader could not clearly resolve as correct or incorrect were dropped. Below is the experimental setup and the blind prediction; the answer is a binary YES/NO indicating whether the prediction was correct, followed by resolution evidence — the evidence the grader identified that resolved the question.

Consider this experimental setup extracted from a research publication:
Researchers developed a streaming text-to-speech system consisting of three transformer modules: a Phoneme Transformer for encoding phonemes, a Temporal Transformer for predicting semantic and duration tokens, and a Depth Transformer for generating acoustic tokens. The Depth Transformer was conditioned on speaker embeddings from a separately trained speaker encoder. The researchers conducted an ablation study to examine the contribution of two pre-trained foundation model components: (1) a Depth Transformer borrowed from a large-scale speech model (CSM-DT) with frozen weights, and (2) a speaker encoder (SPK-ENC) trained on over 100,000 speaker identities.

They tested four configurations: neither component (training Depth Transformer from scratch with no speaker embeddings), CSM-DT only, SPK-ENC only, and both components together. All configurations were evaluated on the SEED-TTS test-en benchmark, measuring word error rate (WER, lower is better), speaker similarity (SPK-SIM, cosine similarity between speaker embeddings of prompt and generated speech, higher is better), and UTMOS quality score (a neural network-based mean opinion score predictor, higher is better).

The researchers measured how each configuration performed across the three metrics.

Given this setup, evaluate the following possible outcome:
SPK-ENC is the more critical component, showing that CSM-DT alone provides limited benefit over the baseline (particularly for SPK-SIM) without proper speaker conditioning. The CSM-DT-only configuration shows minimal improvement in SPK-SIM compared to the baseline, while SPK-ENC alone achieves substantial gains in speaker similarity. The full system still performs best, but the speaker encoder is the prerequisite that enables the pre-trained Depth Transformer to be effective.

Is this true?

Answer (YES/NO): NO